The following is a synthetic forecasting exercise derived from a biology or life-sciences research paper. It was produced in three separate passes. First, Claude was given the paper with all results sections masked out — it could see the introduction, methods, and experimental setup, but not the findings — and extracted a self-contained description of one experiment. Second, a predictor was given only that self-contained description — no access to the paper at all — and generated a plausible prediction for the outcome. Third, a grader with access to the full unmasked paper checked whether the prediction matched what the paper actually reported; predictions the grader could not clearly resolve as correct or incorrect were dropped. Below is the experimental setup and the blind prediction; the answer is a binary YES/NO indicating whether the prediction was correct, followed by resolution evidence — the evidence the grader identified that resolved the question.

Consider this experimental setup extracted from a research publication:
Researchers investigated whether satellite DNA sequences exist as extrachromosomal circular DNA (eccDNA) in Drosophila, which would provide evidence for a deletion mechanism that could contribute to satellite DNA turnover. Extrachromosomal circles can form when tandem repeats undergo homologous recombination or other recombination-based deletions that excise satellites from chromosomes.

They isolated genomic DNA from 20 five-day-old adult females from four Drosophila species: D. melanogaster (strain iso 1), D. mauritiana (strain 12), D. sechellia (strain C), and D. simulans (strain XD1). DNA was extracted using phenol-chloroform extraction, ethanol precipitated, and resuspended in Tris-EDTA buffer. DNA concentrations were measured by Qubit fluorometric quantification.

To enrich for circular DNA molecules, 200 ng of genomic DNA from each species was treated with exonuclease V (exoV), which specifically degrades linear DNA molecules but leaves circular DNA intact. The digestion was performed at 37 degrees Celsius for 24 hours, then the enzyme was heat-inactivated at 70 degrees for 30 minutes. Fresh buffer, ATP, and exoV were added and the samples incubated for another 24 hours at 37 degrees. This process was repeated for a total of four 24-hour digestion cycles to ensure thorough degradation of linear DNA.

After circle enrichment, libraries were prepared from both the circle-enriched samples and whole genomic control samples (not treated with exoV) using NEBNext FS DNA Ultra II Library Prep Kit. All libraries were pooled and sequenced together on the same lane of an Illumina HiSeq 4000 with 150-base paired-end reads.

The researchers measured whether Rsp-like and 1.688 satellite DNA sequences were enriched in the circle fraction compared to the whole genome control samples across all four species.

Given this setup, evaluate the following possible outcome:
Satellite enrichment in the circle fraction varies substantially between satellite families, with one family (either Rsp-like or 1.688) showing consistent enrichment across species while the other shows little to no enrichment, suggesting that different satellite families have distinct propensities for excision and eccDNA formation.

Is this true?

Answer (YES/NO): NO